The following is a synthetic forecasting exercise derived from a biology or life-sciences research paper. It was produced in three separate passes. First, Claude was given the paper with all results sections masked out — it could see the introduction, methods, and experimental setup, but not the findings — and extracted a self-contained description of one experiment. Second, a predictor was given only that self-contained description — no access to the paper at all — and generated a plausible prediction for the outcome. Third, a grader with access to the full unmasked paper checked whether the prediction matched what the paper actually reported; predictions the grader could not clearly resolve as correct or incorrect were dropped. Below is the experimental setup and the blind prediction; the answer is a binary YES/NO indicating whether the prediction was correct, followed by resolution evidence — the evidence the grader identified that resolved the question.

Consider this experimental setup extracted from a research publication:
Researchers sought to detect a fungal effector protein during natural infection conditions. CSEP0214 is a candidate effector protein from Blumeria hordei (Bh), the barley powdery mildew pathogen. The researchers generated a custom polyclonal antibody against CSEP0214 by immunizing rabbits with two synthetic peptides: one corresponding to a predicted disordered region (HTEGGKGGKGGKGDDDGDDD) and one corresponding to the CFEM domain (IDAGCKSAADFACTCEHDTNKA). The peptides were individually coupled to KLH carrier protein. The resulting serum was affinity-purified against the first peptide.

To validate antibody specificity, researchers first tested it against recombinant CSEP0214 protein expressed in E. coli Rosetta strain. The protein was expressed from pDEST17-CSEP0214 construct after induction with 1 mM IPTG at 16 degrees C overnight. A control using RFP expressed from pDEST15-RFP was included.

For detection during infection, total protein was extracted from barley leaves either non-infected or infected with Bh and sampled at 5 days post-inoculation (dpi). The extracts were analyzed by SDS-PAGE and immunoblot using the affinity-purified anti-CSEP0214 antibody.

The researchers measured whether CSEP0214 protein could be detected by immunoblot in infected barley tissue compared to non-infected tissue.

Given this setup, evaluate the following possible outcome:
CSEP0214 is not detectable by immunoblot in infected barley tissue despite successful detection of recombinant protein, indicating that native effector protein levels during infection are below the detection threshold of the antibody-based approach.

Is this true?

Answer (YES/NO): NO